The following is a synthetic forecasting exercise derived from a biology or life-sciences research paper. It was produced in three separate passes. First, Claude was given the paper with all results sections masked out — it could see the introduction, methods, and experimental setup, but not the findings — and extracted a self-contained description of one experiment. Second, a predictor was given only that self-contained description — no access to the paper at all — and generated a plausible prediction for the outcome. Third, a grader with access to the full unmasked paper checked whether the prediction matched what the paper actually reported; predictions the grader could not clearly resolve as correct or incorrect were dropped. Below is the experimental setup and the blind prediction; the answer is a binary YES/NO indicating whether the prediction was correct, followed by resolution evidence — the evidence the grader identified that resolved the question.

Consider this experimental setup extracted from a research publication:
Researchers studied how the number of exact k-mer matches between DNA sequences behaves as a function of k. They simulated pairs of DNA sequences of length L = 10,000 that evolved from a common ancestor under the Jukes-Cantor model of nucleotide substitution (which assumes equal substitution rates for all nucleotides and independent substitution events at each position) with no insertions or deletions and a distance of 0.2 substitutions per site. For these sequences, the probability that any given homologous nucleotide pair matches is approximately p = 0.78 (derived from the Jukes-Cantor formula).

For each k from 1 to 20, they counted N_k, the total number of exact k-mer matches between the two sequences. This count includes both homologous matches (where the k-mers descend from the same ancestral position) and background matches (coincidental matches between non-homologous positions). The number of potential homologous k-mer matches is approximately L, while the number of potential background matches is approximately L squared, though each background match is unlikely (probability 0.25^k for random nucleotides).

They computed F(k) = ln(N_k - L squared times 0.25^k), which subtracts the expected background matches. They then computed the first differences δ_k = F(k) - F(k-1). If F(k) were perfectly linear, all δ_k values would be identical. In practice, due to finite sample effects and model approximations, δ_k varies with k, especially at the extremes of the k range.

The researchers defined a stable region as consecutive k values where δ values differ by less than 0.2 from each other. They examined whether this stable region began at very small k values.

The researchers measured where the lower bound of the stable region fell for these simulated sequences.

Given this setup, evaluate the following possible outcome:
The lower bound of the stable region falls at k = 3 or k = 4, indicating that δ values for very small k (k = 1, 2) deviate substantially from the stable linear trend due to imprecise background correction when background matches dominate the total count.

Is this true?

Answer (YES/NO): NO